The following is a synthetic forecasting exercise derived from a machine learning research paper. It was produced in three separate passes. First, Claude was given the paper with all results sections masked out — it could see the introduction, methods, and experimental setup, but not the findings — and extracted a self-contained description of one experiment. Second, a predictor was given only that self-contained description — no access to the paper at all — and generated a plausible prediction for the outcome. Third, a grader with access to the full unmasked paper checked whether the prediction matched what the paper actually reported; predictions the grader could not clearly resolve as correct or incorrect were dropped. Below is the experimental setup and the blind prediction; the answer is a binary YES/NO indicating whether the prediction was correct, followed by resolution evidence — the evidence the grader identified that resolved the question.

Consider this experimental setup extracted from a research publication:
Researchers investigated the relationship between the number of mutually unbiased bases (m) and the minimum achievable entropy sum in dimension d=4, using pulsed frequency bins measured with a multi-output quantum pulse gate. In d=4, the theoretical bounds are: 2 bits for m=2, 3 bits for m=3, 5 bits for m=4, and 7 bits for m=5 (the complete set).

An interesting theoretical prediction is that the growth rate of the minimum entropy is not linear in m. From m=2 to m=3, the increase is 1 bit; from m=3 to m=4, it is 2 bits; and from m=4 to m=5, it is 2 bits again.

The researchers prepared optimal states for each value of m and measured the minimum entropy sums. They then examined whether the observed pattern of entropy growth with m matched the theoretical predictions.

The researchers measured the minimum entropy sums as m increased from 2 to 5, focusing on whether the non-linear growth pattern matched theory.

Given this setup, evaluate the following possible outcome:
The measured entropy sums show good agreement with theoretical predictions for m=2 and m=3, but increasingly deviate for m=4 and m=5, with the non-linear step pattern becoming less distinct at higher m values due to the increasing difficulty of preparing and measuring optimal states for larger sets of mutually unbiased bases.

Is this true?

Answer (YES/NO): NO